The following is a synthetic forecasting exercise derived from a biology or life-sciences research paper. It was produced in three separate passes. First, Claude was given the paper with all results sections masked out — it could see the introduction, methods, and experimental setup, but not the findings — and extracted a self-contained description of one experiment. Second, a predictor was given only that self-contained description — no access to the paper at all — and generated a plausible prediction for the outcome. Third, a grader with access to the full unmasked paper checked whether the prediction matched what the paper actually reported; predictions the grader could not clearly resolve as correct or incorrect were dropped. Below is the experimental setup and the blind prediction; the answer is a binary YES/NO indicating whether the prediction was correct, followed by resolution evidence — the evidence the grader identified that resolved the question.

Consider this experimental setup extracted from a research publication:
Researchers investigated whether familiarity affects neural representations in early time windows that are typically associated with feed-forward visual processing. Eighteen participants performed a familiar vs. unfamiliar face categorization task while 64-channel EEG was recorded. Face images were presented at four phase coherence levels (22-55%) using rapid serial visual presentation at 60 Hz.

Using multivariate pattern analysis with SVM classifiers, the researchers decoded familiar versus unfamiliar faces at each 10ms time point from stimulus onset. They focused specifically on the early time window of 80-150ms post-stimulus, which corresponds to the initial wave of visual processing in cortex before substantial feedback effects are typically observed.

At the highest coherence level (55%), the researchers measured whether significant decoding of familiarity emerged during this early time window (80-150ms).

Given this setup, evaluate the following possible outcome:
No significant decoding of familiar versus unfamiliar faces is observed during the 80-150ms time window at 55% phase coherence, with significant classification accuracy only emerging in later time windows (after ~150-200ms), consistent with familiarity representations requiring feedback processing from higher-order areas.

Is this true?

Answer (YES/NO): YES